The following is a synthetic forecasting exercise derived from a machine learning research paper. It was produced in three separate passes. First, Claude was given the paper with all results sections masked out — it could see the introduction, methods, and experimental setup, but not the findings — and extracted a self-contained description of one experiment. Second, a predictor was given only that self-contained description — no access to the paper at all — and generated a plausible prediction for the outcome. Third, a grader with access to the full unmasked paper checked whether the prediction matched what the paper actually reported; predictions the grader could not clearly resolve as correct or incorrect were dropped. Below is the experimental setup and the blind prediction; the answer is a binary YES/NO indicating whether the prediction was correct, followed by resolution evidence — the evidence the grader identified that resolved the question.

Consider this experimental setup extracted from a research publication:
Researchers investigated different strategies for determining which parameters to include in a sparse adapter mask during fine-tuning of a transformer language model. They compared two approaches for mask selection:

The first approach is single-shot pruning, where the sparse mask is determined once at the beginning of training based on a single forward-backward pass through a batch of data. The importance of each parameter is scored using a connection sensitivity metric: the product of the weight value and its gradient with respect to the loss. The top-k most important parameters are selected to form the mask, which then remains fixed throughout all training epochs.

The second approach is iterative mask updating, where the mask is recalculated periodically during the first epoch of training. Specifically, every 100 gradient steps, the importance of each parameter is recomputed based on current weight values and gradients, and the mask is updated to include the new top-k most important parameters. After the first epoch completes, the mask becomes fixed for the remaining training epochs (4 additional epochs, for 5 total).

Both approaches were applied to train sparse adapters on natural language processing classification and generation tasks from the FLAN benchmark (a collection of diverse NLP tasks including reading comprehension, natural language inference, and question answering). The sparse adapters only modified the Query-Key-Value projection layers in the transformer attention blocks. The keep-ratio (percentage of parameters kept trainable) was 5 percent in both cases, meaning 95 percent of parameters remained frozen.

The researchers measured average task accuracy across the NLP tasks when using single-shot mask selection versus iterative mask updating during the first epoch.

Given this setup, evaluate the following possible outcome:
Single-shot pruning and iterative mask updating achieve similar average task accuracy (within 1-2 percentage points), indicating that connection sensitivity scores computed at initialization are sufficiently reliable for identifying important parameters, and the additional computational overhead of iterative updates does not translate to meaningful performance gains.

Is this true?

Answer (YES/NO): NO